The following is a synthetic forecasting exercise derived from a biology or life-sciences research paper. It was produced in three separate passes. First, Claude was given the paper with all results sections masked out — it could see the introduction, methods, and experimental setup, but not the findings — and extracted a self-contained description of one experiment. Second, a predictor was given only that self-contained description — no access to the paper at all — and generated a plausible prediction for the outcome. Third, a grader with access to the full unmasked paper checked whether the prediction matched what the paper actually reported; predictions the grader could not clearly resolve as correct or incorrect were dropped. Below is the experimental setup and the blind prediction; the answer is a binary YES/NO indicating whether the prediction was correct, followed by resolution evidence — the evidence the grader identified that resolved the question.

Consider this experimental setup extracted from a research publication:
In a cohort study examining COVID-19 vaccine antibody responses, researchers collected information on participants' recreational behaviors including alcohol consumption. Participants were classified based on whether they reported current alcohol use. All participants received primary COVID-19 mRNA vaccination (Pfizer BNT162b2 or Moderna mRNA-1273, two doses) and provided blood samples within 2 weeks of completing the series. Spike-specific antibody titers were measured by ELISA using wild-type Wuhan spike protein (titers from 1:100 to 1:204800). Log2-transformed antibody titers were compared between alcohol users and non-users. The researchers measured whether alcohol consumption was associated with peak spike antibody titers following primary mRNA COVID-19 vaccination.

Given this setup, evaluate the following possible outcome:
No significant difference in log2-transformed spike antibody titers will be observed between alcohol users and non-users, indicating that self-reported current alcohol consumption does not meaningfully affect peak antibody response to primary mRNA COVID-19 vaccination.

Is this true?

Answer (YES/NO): YES